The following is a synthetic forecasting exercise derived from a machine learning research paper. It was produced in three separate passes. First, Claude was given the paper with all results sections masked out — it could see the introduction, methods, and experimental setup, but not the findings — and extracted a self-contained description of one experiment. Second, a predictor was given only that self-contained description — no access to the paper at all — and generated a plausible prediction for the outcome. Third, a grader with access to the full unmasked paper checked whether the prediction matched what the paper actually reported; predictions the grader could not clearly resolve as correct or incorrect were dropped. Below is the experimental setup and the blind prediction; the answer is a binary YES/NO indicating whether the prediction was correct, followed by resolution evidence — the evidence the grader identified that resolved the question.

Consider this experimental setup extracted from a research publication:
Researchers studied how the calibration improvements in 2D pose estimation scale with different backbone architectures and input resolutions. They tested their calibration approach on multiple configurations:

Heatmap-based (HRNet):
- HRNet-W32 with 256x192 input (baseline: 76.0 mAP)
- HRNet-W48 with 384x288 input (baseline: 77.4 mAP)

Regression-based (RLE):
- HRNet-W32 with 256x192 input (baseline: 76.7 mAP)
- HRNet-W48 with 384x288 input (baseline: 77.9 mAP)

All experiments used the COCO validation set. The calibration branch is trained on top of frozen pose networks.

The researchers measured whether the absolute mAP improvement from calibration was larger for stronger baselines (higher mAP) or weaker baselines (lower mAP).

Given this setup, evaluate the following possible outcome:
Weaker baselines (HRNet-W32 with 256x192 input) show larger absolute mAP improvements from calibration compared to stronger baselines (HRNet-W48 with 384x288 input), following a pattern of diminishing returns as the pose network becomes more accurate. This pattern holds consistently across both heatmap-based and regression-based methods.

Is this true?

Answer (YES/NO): NO